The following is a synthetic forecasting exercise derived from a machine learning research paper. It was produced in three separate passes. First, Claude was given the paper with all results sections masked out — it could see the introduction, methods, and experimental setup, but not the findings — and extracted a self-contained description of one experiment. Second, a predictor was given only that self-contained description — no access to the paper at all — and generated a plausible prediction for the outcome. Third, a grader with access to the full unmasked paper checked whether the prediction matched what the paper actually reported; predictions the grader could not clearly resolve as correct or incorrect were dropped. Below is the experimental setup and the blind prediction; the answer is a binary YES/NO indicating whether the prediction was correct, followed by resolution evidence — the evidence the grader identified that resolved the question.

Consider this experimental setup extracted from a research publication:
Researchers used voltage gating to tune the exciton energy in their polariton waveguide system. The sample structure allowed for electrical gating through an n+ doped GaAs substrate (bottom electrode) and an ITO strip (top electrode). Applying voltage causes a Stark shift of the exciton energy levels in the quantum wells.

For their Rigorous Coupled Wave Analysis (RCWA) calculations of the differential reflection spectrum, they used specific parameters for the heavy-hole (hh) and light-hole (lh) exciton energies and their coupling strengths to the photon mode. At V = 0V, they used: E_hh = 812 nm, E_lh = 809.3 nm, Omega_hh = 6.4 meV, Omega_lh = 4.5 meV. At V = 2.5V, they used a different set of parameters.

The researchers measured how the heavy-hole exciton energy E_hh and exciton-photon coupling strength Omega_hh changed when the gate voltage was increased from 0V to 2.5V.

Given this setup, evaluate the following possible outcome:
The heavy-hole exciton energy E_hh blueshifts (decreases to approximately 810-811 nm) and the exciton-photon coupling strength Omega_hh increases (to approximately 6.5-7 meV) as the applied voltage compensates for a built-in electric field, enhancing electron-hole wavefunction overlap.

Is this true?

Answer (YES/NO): NO